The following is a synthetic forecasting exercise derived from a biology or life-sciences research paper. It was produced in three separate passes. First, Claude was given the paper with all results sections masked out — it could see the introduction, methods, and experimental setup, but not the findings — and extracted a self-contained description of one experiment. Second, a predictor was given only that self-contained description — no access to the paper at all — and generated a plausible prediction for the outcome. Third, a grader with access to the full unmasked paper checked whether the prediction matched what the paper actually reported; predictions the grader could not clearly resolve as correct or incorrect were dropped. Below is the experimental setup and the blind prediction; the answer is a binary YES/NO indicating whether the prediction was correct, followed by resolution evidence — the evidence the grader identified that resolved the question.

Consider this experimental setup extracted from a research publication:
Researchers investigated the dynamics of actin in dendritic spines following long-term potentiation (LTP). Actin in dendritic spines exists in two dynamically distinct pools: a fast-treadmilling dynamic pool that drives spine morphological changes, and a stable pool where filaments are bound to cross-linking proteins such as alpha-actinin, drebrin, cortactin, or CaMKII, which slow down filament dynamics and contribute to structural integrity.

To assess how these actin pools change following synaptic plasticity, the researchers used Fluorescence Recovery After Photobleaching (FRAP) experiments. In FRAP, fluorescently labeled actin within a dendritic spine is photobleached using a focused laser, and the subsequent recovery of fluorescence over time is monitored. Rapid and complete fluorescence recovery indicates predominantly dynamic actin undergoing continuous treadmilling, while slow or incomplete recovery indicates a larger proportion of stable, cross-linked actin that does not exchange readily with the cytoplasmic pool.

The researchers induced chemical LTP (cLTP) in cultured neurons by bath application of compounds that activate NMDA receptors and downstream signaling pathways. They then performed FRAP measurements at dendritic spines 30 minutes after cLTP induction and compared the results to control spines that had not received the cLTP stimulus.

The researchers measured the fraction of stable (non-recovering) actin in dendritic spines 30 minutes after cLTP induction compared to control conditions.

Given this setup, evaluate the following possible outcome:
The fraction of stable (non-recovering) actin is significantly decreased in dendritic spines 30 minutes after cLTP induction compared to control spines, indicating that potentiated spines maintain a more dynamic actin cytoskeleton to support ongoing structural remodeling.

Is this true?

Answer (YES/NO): NO